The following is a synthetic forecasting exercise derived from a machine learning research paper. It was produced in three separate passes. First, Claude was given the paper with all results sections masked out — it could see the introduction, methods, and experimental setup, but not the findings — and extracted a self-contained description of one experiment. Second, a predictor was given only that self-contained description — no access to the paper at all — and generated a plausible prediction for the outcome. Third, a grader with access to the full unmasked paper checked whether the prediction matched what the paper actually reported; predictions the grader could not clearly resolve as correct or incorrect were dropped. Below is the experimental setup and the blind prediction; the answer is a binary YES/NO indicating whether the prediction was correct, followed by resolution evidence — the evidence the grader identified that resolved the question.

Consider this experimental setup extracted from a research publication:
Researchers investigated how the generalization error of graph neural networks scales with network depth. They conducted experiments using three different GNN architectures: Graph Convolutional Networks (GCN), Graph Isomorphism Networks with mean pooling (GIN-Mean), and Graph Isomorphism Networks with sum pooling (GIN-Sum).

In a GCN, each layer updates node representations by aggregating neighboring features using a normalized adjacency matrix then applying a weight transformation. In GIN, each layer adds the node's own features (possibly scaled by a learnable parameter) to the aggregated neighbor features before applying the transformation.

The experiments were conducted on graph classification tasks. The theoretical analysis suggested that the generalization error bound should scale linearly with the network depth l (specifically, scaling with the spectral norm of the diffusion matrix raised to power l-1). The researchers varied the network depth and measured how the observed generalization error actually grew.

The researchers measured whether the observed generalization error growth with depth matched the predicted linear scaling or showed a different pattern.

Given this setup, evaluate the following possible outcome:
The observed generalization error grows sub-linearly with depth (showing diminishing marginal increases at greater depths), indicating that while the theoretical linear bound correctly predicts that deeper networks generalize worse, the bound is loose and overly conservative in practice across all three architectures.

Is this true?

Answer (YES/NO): YES